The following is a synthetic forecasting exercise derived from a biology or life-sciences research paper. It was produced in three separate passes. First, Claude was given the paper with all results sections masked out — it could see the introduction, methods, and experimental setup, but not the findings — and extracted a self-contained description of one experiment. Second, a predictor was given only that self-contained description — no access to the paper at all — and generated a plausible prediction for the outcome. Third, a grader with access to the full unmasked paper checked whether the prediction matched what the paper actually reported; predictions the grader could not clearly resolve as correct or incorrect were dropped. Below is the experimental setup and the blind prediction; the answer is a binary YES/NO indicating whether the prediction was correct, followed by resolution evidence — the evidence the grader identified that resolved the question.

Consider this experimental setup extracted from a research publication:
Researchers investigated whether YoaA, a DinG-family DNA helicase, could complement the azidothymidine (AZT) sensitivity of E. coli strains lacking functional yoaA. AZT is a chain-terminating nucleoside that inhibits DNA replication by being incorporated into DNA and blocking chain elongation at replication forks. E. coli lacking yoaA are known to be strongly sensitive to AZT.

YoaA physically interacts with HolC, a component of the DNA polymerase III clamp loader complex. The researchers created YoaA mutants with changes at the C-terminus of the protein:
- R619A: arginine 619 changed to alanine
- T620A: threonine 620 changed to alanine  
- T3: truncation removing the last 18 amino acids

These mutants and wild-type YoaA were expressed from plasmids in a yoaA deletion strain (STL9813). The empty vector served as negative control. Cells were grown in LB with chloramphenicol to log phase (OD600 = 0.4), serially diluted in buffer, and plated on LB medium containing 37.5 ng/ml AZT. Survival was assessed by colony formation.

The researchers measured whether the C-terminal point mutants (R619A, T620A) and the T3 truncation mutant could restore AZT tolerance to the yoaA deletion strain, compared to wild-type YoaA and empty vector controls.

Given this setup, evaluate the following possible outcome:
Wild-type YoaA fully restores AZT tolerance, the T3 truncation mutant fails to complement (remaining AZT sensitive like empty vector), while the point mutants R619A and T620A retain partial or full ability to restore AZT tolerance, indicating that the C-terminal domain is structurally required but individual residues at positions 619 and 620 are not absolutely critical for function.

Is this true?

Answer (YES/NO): NO